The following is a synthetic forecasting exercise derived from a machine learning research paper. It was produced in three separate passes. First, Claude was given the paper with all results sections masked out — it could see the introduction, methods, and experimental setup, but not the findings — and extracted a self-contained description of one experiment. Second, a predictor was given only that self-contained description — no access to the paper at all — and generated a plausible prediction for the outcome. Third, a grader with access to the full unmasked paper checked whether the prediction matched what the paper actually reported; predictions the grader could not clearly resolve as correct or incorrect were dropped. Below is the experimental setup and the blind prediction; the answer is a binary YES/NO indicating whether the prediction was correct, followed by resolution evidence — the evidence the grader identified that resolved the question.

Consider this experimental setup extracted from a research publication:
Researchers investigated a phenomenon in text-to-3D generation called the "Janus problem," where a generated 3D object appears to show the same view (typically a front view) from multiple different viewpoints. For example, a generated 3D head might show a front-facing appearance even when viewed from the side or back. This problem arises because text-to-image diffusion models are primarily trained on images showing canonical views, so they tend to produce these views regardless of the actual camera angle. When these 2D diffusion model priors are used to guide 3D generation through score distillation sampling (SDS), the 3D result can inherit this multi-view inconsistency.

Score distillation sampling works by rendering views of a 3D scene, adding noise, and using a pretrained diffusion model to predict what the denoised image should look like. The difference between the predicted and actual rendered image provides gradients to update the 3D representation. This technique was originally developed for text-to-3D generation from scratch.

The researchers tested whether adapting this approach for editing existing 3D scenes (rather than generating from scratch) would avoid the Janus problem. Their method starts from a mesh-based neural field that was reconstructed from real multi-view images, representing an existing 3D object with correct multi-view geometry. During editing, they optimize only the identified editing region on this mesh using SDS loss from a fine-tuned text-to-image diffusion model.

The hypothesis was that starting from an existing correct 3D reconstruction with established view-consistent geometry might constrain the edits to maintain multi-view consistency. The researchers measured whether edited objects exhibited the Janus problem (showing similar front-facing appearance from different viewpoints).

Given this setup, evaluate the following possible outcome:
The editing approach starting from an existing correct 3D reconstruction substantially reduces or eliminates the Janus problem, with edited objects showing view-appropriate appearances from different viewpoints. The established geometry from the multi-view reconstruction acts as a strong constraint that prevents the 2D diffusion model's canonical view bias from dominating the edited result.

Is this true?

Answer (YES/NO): NO